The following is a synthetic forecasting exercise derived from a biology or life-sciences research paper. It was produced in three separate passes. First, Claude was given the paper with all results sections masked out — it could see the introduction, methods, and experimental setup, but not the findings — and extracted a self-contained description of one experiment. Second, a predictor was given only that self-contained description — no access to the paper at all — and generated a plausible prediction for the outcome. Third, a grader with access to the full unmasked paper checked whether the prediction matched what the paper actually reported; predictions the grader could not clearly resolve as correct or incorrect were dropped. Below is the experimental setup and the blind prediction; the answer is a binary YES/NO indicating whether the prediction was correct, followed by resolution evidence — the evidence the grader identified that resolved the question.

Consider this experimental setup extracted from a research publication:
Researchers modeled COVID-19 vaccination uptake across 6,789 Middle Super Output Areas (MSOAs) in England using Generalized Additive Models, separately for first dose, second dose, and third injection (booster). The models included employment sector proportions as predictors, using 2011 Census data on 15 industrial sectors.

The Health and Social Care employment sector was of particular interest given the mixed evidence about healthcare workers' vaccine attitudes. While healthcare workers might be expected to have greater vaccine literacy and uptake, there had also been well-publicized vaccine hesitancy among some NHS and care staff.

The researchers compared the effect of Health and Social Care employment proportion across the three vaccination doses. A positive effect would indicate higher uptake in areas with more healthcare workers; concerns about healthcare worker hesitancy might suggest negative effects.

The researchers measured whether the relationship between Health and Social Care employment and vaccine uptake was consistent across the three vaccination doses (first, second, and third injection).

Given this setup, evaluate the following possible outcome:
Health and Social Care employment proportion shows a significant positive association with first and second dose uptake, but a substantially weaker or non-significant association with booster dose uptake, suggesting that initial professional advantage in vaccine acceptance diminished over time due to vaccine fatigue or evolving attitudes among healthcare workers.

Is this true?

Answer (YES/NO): NO